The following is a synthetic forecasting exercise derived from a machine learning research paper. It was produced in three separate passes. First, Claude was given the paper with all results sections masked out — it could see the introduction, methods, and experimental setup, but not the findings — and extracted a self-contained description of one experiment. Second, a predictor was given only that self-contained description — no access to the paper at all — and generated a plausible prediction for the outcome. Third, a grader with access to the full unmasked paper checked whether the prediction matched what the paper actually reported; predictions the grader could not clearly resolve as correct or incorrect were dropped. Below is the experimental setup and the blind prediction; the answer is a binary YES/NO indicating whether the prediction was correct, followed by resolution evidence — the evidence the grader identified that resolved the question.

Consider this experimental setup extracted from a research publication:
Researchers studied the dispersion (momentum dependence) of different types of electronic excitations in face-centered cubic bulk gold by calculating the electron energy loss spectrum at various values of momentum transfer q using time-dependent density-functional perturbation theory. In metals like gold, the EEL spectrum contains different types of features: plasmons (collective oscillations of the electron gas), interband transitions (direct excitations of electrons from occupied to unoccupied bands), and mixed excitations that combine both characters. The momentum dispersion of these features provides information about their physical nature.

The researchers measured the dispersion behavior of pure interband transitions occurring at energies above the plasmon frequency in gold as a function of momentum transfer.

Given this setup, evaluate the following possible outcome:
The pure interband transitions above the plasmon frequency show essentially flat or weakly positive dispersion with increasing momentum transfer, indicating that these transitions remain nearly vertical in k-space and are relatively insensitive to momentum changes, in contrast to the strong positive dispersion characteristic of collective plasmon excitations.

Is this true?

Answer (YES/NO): YES